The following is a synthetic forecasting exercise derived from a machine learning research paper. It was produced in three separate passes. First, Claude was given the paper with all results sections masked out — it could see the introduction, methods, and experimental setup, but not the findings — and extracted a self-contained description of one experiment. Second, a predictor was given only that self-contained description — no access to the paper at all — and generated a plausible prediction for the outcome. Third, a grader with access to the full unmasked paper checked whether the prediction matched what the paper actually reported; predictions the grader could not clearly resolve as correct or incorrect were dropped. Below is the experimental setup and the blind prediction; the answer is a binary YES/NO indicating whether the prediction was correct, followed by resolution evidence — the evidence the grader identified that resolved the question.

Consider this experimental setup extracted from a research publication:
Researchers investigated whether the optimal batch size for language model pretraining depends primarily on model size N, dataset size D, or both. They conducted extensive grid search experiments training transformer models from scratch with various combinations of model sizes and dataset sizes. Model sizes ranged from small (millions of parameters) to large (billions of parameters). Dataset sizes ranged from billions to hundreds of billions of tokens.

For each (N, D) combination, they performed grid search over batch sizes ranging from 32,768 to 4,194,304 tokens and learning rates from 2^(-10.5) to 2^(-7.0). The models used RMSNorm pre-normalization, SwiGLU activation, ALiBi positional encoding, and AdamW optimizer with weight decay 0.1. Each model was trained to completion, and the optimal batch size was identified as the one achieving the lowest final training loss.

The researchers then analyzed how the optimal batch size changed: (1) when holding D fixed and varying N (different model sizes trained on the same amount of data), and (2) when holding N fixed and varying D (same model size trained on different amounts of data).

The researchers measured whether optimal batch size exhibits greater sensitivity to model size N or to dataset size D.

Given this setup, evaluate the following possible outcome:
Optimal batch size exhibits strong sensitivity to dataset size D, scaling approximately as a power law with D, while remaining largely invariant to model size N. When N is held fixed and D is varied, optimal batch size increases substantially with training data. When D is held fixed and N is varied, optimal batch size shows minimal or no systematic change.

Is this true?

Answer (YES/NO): YES